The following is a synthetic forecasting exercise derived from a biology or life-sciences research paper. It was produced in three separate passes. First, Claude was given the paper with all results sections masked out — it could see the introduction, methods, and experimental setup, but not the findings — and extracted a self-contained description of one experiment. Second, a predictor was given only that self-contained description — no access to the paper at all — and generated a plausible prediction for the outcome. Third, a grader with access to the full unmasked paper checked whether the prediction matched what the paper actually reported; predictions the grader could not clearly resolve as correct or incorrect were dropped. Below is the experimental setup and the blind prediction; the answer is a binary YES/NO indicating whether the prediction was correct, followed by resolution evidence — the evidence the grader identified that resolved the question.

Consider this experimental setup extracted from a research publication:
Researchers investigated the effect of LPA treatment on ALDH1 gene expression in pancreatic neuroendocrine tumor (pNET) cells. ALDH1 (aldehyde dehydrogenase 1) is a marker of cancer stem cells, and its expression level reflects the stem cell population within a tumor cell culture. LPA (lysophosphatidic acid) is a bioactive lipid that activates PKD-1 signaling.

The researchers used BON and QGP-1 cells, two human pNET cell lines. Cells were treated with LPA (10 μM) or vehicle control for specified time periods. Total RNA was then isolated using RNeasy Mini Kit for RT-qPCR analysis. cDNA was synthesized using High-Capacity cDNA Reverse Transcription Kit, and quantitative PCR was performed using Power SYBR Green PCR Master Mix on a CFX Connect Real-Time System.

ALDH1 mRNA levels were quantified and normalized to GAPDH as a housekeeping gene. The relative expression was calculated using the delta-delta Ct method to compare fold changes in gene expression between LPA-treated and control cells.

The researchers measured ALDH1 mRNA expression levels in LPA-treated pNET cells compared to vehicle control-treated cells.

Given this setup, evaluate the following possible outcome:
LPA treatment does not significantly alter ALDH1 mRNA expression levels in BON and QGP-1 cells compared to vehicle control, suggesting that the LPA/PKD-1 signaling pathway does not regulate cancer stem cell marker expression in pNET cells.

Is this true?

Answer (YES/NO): NO